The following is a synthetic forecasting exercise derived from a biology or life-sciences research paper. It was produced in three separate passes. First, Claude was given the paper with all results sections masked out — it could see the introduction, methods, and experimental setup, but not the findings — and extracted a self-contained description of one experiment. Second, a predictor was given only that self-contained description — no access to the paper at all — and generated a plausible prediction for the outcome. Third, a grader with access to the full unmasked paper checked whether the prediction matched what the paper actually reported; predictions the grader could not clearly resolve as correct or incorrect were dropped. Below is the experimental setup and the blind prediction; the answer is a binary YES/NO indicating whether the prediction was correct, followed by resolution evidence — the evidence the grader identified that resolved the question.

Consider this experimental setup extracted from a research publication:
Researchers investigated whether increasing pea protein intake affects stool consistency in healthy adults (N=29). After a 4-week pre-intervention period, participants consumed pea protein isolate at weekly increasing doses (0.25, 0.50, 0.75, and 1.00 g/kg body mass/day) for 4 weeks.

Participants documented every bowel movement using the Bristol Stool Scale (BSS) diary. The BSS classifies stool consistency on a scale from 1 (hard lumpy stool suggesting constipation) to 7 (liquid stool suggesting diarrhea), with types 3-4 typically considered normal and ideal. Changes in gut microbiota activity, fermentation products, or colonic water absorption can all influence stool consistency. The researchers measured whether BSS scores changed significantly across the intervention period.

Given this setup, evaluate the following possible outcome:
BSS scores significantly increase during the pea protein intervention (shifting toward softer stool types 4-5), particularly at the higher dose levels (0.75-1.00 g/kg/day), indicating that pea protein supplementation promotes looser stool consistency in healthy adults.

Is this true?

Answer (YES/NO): NO